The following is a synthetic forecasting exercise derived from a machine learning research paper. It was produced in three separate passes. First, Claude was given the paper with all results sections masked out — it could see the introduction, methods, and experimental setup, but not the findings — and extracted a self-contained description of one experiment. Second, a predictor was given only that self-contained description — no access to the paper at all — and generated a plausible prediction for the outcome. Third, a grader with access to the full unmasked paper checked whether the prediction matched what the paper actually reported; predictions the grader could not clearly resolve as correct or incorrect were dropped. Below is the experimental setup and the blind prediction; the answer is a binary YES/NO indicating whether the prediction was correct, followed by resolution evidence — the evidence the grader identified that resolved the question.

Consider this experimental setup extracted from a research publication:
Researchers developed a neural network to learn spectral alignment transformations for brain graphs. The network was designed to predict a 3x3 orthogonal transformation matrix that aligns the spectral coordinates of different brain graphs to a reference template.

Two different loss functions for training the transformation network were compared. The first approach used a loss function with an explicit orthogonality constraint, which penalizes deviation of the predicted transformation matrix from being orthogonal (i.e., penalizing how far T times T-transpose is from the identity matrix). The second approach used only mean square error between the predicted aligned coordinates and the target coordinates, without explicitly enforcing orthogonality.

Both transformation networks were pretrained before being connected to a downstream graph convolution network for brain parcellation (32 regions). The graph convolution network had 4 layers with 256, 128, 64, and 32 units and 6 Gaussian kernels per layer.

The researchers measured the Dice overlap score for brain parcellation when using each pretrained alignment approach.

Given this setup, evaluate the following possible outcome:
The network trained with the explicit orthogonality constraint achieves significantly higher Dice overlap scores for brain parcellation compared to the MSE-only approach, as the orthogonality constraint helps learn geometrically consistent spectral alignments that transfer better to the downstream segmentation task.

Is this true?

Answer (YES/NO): NO